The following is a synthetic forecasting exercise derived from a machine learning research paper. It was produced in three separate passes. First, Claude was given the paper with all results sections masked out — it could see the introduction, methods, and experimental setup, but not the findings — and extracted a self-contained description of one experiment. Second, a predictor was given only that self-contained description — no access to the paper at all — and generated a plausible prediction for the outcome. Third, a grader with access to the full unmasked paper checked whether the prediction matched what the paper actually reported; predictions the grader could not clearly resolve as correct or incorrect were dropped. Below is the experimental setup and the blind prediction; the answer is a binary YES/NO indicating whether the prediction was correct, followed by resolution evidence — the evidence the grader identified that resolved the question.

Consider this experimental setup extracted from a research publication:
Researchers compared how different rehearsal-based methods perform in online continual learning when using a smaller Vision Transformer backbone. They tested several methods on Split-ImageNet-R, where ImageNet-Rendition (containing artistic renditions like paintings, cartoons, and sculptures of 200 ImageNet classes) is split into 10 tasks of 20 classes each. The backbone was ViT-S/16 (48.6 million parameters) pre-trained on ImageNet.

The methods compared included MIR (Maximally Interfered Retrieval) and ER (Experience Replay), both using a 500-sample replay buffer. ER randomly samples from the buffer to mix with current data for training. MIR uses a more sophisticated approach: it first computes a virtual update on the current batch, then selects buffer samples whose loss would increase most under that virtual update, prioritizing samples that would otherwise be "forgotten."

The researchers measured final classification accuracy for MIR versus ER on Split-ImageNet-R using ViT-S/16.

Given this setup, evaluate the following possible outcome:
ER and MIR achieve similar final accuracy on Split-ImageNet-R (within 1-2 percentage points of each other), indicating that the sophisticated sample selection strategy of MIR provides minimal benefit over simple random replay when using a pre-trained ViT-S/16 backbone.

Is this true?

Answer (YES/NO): YES